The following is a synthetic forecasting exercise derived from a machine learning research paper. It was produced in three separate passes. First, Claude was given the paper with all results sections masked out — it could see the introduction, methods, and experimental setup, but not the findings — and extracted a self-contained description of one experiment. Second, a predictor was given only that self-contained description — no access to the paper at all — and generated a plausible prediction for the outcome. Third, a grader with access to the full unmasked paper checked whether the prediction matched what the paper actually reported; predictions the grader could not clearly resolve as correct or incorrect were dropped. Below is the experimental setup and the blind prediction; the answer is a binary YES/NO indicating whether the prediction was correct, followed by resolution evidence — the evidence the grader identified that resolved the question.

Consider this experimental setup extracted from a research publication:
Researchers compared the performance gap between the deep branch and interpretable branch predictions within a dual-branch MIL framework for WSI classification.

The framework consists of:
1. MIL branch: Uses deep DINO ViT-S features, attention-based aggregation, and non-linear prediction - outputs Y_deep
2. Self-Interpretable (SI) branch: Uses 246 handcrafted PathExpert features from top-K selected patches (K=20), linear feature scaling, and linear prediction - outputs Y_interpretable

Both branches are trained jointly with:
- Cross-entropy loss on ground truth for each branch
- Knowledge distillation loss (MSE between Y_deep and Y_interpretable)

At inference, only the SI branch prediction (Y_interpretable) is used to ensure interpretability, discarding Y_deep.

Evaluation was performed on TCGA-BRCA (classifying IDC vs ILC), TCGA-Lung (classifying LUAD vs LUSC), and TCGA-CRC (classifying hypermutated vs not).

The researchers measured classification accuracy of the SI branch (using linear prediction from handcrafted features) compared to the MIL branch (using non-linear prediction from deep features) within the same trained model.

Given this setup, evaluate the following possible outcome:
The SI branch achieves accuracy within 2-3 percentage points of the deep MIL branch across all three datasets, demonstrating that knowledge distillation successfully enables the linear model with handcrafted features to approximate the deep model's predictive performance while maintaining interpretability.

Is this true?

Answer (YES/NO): YES